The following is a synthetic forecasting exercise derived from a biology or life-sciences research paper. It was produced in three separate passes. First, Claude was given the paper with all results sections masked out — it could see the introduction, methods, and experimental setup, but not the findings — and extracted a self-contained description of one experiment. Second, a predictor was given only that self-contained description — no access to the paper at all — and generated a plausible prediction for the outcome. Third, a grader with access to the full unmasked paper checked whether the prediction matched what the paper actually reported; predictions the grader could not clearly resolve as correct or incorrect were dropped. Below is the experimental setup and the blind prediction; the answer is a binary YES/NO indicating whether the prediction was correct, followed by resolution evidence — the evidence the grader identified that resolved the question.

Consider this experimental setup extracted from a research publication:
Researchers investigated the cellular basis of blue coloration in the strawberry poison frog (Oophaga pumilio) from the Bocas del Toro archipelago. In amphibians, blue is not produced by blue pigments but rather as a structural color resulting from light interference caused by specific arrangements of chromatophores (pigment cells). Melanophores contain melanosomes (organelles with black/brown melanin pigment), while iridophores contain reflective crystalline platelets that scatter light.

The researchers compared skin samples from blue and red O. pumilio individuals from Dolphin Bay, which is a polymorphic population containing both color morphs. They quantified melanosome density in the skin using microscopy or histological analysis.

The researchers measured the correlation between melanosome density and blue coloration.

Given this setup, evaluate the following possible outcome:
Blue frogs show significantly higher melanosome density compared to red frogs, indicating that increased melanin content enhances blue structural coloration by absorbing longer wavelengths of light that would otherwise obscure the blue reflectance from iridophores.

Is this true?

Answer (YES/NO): YES